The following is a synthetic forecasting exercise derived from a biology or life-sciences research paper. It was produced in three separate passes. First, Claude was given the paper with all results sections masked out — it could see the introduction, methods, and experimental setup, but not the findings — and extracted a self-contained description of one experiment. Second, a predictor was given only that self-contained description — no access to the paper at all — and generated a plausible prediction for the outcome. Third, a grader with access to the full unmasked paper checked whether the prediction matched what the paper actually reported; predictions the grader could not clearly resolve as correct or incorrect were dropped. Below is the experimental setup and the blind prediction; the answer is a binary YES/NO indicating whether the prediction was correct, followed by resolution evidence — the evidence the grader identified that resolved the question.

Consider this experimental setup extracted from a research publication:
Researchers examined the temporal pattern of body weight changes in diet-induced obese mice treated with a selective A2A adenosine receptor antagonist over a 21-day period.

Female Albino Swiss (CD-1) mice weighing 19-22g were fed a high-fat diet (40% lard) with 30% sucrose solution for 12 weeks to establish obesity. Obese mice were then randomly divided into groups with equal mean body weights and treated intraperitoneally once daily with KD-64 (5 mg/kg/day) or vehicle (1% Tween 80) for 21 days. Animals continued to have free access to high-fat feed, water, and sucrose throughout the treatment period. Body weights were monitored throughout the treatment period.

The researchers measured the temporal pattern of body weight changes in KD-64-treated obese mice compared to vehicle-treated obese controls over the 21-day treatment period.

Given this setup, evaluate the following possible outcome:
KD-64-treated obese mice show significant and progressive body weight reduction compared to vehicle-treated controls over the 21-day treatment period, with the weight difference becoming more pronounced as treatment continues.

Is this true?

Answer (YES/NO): NO